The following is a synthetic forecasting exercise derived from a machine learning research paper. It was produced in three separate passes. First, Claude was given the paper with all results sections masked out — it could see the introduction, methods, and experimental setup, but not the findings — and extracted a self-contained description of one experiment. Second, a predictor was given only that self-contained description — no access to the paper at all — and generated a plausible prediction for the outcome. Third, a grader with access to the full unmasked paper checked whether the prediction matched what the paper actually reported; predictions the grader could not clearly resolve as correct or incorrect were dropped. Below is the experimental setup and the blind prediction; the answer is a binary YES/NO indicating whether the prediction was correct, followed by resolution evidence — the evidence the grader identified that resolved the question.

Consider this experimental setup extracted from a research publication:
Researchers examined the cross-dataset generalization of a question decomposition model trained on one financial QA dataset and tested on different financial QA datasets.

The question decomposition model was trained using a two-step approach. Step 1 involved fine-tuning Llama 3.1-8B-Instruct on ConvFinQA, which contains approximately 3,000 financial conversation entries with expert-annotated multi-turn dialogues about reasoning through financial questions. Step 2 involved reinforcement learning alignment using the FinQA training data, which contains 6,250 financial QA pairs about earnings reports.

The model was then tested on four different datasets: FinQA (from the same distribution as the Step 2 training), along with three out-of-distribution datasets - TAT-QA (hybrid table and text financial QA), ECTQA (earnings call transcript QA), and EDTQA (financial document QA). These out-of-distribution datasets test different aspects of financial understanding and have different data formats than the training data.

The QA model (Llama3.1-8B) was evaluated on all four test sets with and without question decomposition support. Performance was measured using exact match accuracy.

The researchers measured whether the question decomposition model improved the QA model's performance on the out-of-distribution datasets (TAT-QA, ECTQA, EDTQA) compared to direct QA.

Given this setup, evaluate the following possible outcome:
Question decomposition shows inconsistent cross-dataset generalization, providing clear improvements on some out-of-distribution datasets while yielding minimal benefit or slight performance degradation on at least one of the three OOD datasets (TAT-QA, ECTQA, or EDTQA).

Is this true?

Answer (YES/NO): NO